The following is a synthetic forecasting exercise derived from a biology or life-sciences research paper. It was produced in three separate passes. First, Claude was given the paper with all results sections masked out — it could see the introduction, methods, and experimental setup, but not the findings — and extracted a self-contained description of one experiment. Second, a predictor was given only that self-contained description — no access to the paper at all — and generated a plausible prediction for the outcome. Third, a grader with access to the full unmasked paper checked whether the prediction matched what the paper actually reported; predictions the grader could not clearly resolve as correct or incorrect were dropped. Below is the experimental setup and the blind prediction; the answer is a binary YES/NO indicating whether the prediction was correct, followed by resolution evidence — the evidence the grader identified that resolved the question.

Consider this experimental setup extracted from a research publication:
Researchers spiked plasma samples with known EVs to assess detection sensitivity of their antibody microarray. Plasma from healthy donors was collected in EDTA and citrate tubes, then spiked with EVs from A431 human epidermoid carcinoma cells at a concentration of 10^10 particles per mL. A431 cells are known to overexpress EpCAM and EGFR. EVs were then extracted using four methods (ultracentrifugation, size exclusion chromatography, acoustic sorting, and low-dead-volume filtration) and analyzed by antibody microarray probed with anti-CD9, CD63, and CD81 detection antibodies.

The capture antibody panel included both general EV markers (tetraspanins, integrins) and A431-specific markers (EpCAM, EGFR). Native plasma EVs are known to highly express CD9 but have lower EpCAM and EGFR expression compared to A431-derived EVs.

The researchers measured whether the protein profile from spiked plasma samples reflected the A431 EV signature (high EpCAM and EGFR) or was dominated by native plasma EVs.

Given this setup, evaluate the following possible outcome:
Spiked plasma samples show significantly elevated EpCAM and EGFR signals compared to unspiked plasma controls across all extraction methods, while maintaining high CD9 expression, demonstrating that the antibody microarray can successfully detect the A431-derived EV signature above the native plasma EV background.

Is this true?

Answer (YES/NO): NO